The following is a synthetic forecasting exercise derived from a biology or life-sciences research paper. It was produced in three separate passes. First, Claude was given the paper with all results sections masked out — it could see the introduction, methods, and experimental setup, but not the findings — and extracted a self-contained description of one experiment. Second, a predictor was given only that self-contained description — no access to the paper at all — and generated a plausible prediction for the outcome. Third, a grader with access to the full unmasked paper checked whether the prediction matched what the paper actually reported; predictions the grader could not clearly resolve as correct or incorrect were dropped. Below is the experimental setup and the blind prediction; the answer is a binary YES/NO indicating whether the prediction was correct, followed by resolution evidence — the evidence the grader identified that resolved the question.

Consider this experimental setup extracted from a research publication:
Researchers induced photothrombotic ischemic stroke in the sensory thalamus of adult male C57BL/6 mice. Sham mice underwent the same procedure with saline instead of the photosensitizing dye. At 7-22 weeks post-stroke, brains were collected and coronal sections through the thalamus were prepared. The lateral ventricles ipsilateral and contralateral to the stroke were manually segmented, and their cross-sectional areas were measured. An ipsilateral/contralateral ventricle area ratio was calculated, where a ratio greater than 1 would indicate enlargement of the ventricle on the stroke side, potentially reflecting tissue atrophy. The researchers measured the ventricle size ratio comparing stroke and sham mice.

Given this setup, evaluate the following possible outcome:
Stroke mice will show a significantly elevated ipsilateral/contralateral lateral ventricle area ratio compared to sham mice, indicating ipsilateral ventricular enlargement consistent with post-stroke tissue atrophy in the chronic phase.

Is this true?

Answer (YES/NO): YES